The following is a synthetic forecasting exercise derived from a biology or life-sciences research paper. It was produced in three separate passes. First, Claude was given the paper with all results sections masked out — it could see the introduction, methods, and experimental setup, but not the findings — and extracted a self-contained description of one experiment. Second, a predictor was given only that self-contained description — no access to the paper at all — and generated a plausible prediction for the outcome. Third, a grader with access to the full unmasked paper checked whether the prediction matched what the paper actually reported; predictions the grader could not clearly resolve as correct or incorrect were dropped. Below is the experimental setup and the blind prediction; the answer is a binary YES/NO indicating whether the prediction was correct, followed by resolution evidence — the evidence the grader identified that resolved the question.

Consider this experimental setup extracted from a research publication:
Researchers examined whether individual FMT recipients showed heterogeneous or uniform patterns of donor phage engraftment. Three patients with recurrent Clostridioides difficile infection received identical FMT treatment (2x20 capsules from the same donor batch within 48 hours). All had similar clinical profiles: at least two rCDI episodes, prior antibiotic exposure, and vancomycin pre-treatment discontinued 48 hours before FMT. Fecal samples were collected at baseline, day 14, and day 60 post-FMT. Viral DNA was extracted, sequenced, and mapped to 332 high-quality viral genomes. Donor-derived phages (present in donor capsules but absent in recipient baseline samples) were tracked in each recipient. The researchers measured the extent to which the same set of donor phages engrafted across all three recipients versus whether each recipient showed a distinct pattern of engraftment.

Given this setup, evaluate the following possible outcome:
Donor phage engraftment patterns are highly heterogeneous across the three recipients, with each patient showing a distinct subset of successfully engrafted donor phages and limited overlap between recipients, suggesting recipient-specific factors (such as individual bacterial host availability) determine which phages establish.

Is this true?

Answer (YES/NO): NO